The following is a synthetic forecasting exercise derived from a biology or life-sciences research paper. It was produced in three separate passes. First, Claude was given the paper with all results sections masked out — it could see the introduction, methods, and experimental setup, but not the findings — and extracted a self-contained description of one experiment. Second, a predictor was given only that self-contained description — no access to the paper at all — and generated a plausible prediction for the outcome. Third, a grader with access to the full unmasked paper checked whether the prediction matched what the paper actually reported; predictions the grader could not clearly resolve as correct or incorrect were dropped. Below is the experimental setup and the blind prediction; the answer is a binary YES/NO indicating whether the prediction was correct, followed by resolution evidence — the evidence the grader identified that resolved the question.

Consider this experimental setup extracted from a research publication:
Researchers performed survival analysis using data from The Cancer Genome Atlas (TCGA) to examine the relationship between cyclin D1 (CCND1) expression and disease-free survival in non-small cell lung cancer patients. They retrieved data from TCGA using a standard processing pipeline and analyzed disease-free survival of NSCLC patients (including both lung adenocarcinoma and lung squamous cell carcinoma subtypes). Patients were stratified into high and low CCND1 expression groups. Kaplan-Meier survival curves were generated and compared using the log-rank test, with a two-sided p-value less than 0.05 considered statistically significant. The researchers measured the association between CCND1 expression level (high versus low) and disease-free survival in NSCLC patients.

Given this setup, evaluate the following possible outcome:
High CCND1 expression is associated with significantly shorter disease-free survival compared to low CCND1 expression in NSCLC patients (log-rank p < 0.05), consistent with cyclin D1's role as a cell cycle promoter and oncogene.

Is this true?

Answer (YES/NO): YES